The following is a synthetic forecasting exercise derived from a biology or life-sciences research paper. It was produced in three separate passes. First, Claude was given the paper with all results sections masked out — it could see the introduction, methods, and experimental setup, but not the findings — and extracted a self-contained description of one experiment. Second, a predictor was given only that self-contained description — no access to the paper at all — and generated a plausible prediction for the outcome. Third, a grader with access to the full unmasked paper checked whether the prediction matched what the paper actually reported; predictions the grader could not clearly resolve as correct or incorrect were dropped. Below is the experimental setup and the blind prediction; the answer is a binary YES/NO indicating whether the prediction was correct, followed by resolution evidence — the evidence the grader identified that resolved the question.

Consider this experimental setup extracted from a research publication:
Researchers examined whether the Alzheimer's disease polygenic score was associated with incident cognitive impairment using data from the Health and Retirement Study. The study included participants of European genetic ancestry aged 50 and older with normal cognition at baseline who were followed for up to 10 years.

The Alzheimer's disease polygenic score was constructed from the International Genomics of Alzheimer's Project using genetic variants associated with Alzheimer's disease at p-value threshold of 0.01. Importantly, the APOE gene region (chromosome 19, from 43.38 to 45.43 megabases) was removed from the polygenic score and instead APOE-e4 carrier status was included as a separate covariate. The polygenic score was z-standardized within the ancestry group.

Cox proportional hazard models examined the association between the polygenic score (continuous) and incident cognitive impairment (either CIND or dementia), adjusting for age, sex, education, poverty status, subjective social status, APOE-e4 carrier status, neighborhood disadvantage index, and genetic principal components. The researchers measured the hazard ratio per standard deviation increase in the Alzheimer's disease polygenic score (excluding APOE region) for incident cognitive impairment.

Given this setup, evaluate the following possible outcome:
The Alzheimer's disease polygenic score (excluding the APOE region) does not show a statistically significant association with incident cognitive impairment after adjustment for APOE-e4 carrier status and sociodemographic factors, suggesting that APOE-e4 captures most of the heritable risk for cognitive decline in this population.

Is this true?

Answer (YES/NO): NO